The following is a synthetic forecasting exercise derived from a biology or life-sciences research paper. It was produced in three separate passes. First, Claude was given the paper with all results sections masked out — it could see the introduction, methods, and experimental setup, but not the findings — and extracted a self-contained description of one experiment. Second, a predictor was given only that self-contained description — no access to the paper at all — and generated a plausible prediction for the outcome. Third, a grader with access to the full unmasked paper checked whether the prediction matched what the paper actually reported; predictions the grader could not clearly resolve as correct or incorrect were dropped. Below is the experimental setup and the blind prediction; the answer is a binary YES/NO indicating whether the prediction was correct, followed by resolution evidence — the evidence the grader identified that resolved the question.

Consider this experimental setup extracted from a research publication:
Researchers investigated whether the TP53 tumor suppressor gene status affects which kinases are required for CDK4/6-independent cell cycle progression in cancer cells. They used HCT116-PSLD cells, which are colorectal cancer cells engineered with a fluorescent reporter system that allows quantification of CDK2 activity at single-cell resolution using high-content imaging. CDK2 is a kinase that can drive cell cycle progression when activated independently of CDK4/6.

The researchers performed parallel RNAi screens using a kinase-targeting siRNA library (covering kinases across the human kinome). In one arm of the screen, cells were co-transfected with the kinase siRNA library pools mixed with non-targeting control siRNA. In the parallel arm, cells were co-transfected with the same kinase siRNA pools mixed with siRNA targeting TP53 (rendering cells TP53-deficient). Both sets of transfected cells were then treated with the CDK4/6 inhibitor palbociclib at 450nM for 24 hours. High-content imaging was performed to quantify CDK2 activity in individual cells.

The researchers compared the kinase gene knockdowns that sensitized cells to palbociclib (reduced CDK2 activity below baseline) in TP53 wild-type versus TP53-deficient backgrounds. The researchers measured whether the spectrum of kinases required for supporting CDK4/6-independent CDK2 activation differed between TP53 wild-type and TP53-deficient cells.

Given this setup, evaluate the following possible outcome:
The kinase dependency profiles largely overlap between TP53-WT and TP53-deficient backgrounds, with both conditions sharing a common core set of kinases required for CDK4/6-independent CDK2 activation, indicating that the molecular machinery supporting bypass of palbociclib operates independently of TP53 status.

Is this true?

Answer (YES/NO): NO